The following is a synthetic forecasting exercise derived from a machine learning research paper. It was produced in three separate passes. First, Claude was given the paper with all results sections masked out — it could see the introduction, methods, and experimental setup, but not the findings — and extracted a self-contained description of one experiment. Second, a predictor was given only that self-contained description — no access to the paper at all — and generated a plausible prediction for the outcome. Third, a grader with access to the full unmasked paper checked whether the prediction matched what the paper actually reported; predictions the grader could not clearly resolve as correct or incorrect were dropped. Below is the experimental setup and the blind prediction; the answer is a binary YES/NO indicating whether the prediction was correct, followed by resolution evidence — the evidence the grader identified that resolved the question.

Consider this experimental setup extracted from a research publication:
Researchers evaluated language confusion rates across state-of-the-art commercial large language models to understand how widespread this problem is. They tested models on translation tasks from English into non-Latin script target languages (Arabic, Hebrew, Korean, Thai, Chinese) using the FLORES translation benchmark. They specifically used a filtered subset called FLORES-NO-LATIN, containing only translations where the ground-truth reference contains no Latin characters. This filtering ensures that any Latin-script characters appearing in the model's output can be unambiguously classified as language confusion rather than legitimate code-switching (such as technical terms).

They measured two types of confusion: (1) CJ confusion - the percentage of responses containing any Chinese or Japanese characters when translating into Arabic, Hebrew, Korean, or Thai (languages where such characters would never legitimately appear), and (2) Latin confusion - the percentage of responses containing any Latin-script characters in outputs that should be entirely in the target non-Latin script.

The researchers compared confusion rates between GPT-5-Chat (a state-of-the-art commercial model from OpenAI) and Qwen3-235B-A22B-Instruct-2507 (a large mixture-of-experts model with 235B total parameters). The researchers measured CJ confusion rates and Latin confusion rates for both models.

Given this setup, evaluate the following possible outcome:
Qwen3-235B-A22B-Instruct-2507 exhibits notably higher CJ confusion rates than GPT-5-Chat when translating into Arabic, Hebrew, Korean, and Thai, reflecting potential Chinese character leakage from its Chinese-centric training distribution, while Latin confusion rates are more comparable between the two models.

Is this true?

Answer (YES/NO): NO